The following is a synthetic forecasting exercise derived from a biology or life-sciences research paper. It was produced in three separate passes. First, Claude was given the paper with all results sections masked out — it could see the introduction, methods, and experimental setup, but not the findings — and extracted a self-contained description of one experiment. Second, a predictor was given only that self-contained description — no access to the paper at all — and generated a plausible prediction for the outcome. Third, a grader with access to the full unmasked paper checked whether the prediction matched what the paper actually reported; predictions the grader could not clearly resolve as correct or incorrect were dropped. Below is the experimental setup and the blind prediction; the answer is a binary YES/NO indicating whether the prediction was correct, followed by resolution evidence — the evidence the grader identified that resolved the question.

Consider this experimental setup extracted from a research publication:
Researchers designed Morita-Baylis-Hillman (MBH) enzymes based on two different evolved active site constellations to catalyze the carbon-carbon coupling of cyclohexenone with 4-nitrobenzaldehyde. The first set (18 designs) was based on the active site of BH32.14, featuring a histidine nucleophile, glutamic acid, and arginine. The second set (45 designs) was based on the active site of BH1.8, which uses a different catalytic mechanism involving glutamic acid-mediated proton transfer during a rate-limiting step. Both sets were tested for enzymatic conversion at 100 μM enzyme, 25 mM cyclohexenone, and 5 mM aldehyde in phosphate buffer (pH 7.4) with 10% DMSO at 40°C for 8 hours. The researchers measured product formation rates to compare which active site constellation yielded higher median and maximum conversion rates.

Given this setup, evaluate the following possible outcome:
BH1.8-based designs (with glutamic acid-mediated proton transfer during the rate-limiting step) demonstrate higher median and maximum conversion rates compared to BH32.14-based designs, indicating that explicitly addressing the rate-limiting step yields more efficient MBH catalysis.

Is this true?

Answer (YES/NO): NO